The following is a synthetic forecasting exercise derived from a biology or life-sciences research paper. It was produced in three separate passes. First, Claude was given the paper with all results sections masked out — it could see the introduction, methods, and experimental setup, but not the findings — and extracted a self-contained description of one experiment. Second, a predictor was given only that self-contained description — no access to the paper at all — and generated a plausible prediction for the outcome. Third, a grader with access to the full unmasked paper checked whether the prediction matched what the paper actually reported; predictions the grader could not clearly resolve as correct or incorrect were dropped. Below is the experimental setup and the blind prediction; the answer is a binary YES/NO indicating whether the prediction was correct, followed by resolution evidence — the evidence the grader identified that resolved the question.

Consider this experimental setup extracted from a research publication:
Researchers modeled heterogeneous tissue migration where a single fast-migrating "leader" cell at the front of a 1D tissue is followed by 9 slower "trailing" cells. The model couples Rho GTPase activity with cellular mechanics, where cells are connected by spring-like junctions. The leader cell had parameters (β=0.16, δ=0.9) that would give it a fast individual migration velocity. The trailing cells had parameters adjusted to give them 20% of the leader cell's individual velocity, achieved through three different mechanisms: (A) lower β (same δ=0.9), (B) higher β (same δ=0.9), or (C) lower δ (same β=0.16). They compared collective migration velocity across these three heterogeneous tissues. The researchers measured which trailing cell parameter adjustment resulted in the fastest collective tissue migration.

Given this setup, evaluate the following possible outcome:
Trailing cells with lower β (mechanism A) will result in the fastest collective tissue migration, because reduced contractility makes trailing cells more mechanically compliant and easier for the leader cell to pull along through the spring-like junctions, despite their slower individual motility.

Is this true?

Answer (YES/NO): YES